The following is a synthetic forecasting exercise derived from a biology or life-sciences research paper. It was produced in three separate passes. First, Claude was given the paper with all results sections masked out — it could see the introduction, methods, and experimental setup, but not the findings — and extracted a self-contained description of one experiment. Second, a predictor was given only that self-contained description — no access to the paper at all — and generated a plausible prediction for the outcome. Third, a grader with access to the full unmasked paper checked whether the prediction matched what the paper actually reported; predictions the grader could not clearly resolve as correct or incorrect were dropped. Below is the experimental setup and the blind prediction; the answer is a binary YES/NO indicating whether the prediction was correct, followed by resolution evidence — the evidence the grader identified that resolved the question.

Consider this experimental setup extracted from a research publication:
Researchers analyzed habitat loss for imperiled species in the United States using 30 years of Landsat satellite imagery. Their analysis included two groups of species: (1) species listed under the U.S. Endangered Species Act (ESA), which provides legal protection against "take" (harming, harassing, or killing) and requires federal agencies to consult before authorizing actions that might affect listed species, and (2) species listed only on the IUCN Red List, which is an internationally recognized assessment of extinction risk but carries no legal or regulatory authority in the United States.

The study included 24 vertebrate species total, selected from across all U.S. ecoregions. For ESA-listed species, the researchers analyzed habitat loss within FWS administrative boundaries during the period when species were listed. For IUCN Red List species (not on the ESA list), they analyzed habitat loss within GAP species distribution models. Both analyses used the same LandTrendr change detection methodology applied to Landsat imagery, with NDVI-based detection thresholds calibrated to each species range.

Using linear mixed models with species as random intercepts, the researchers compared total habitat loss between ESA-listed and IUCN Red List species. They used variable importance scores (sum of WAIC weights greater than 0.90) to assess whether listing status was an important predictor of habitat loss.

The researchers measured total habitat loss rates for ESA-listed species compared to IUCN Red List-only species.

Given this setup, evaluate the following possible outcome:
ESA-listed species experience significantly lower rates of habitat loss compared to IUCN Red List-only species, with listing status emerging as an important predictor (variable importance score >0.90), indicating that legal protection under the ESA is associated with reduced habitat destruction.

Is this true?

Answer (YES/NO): NO